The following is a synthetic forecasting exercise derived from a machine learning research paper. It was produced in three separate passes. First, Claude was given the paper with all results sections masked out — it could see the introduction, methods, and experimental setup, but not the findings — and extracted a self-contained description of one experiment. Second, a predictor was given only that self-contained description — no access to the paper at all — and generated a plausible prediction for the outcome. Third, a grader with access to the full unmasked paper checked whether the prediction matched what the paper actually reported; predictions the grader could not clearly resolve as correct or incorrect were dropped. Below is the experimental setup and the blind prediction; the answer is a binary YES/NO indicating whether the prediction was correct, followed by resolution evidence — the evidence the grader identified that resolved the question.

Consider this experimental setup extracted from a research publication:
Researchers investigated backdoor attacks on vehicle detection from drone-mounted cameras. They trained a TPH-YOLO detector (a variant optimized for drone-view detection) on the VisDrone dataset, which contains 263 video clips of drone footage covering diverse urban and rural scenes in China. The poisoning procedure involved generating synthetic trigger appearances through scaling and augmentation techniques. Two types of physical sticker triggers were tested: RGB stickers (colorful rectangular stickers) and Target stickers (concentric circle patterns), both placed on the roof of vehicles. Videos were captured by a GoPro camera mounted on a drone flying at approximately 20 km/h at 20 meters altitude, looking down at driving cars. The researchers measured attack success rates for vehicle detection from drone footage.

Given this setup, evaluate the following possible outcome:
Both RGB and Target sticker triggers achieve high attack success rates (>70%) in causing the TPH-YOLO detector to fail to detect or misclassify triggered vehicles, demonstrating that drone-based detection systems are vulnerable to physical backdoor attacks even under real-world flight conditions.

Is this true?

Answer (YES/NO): YES